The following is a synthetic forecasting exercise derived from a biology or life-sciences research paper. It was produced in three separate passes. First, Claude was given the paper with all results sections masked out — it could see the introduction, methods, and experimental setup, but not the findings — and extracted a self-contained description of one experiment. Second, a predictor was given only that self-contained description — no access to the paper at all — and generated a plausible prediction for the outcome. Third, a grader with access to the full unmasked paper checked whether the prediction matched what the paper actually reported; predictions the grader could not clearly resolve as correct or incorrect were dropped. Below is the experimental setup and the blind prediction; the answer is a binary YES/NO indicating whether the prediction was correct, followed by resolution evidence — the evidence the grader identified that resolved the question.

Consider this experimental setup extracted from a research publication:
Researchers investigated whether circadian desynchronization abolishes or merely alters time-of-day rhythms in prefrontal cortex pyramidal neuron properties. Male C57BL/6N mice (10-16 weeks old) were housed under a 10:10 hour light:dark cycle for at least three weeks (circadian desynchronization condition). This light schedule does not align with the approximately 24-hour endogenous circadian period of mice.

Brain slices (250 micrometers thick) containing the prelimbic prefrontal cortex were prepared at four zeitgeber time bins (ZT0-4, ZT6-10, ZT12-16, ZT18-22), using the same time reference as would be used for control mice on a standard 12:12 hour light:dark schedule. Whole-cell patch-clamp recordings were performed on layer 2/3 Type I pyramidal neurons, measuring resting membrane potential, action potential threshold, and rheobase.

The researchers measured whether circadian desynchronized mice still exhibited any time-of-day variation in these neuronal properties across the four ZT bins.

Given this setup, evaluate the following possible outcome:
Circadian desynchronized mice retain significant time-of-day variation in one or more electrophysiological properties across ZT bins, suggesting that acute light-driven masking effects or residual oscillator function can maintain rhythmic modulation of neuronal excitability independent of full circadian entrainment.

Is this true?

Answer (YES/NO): NO